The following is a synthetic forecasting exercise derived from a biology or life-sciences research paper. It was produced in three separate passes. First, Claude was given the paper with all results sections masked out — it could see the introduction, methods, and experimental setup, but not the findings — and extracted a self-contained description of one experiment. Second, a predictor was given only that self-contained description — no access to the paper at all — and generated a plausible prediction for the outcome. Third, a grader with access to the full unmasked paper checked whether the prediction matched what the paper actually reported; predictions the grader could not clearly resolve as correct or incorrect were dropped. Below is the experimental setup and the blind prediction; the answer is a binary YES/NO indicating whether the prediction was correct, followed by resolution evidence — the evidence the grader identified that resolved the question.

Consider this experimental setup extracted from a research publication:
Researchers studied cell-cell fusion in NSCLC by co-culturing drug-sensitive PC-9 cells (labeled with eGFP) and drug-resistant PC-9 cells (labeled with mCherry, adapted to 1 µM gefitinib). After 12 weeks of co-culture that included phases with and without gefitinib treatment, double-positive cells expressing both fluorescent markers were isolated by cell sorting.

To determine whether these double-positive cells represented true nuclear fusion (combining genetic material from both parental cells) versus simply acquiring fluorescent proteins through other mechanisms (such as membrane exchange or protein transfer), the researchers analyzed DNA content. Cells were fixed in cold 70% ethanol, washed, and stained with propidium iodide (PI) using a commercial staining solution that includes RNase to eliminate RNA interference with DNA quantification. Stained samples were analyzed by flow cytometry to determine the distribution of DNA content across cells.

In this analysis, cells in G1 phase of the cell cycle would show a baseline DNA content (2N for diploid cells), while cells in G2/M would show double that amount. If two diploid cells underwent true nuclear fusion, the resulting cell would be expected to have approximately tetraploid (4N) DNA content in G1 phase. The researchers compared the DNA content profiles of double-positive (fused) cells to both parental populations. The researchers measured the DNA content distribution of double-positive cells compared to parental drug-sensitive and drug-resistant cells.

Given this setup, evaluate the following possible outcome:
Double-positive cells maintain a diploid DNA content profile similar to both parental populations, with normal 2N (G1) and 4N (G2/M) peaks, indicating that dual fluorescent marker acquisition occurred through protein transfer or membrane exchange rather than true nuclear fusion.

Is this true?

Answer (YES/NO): NO